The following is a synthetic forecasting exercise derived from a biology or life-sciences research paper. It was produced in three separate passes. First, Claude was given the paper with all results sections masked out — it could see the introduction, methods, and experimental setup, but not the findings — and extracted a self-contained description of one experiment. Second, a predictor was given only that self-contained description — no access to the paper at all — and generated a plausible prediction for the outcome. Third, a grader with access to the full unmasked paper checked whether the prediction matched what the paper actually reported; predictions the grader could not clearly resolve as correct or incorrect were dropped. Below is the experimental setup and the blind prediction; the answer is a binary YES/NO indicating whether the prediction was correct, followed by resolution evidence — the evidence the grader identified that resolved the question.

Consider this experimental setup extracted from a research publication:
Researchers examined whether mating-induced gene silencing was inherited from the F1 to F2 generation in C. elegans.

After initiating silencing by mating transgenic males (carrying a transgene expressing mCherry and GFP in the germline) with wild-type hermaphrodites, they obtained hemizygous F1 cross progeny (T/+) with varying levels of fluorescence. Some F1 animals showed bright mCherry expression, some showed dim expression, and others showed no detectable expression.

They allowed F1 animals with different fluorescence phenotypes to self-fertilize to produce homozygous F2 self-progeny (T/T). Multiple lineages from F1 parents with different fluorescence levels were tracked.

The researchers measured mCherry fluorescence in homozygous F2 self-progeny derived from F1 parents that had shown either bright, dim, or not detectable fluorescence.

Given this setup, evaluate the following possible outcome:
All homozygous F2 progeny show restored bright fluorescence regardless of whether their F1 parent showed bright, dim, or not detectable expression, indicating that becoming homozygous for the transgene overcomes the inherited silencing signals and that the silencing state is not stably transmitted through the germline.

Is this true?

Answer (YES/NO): NO